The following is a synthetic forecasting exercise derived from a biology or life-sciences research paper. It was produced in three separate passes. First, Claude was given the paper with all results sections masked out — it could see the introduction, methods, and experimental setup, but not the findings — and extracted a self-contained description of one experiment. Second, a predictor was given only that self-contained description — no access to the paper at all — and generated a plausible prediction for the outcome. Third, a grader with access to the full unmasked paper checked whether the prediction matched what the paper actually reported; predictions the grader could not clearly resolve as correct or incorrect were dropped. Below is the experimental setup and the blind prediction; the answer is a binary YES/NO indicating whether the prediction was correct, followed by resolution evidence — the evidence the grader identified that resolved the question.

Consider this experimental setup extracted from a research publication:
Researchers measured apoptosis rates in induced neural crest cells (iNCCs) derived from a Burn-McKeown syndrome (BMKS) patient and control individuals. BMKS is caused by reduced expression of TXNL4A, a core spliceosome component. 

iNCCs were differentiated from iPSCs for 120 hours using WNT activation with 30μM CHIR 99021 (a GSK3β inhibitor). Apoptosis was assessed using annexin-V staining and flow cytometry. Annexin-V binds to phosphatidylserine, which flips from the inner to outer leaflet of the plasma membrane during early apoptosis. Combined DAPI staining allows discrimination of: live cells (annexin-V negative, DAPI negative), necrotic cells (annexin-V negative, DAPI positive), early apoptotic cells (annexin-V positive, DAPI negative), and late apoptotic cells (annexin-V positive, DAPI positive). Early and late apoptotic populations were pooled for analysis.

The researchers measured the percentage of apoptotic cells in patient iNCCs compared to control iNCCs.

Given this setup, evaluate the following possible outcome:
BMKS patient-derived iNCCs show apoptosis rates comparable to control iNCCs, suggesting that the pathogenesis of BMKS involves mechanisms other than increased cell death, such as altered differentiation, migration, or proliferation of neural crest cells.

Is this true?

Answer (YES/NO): YES